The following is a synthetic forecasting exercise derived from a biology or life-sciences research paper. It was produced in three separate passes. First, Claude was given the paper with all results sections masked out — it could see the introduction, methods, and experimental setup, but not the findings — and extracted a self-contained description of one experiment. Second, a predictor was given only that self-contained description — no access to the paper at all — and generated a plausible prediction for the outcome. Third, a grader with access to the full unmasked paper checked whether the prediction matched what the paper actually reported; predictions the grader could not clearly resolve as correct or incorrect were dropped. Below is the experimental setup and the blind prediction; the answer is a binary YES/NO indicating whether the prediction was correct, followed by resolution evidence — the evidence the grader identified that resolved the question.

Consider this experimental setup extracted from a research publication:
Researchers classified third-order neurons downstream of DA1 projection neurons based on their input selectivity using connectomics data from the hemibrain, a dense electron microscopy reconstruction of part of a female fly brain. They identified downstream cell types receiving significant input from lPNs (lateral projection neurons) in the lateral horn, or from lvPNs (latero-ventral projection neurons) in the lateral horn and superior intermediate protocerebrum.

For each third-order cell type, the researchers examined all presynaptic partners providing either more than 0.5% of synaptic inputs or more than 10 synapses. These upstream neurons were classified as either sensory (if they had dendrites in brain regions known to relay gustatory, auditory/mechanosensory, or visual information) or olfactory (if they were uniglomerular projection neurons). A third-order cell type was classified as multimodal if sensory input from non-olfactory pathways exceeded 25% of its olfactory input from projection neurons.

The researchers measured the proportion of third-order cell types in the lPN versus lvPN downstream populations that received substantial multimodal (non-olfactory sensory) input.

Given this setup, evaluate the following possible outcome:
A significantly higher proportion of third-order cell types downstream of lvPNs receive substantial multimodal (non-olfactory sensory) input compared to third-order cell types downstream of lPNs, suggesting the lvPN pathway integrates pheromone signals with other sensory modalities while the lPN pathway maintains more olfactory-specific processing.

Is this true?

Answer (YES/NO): YES